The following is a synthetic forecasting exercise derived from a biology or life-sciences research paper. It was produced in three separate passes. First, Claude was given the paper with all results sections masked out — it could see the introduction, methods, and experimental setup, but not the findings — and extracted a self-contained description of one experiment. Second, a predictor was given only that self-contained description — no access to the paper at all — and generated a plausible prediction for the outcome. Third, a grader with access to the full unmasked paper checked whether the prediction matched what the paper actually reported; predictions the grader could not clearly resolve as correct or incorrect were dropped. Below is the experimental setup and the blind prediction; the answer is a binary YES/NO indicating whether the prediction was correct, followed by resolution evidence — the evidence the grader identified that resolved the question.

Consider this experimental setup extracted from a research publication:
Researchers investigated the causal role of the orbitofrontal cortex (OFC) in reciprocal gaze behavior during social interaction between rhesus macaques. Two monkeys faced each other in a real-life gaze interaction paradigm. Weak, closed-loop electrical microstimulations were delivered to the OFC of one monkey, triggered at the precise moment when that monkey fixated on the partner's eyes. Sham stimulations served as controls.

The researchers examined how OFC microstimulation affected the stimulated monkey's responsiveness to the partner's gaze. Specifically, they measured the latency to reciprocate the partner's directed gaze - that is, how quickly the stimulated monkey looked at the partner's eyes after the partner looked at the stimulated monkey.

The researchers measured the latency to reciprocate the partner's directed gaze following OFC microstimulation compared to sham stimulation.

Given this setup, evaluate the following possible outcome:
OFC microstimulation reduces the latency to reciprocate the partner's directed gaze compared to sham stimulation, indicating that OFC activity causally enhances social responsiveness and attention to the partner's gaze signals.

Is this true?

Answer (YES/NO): YES